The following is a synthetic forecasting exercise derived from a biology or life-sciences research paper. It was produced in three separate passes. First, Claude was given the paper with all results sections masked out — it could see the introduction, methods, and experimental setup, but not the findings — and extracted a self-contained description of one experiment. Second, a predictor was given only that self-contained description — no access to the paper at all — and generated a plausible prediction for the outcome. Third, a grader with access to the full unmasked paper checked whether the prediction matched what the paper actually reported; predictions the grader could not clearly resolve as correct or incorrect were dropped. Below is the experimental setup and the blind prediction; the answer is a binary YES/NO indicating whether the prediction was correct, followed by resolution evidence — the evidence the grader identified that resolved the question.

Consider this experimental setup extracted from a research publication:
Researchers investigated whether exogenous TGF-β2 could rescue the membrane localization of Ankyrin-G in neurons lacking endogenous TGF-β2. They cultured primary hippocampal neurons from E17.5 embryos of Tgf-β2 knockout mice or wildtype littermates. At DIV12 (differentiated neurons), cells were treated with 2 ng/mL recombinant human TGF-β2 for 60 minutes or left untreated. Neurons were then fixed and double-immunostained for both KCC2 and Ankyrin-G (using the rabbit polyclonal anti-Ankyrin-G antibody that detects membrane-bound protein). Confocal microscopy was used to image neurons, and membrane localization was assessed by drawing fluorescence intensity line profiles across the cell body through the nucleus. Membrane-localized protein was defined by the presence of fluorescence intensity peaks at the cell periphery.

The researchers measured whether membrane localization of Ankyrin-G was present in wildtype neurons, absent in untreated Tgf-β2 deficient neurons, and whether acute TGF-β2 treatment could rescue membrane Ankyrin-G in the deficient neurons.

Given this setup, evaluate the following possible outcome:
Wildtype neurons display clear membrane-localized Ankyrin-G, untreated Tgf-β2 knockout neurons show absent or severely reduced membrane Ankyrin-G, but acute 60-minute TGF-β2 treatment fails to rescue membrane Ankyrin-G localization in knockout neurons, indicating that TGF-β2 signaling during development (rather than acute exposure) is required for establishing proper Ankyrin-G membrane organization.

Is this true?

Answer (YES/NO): NO